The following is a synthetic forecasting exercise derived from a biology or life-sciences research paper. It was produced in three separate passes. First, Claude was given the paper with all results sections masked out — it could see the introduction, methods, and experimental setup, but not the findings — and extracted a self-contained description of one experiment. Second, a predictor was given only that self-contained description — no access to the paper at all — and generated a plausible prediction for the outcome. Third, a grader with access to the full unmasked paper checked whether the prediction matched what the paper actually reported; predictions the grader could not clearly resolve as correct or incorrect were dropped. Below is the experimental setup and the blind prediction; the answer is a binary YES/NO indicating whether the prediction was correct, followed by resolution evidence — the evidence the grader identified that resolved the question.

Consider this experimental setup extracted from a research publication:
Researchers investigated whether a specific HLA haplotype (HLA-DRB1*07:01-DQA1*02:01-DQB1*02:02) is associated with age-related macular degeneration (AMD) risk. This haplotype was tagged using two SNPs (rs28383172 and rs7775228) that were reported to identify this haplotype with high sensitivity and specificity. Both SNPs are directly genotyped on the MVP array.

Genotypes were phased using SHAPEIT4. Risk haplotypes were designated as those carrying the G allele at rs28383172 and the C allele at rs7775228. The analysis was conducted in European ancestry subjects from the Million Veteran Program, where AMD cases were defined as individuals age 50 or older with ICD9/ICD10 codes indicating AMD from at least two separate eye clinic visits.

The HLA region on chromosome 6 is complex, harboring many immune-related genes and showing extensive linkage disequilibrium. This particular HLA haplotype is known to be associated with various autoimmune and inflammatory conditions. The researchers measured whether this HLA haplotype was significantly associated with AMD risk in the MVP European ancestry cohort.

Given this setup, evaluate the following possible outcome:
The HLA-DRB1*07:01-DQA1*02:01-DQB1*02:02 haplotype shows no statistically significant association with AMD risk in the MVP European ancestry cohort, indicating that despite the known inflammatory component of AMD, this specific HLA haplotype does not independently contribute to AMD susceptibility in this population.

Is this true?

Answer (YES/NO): NO